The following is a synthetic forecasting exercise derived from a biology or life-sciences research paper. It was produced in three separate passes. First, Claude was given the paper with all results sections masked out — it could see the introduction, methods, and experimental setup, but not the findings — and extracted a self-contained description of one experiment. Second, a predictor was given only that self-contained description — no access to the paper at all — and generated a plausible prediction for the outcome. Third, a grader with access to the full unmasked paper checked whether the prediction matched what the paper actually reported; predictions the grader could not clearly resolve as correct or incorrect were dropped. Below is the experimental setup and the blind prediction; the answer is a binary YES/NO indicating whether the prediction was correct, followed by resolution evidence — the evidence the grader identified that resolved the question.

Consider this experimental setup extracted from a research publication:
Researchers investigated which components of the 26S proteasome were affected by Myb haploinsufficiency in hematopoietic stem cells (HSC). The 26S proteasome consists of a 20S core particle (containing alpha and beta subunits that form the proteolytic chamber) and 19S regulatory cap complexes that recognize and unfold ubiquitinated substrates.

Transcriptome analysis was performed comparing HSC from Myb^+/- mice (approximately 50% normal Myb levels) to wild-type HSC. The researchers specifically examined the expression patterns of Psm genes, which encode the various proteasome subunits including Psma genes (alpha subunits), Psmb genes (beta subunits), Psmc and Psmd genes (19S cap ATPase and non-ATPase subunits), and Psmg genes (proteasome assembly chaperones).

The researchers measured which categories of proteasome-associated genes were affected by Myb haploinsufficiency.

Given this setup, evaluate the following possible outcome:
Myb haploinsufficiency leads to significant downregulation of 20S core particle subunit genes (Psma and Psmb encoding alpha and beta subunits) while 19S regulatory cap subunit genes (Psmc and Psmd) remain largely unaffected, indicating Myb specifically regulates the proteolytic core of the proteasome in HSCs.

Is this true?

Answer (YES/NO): NO